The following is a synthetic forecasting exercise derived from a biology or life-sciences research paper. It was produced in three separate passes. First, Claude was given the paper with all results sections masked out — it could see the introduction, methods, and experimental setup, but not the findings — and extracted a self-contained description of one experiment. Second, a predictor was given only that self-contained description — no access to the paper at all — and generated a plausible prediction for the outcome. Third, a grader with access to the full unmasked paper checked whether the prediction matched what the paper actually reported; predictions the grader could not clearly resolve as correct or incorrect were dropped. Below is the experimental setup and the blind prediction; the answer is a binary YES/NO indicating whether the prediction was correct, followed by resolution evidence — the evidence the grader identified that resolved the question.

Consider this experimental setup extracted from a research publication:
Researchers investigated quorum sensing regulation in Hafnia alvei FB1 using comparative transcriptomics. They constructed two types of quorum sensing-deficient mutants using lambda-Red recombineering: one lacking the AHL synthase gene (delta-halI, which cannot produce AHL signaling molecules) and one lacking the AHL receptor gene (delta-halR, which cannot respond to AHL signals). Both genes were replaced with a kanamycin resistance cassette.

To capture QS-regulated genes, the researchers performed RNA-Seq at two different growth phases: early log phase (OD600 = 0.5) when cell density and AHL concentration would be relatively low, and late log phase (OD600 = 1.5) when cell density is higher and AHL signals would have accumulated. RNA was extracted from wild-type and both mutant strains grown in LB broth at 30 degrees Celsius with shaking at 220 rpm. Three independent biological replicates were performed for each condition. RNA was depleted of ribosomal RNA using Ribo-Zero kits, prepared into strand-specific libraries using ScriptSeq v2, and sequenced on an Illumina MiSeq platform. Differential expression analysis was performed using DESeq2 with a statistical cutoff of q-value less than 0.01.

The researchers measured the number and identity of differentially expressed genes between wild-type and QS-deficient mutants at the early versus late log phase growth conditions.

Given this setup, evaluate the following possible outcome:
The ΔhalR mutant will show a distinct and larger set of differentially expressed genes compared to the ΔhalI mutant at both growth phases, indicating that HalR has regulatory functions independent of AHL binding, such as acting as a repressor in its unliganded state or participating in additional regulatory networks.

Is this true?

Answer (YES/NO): NO